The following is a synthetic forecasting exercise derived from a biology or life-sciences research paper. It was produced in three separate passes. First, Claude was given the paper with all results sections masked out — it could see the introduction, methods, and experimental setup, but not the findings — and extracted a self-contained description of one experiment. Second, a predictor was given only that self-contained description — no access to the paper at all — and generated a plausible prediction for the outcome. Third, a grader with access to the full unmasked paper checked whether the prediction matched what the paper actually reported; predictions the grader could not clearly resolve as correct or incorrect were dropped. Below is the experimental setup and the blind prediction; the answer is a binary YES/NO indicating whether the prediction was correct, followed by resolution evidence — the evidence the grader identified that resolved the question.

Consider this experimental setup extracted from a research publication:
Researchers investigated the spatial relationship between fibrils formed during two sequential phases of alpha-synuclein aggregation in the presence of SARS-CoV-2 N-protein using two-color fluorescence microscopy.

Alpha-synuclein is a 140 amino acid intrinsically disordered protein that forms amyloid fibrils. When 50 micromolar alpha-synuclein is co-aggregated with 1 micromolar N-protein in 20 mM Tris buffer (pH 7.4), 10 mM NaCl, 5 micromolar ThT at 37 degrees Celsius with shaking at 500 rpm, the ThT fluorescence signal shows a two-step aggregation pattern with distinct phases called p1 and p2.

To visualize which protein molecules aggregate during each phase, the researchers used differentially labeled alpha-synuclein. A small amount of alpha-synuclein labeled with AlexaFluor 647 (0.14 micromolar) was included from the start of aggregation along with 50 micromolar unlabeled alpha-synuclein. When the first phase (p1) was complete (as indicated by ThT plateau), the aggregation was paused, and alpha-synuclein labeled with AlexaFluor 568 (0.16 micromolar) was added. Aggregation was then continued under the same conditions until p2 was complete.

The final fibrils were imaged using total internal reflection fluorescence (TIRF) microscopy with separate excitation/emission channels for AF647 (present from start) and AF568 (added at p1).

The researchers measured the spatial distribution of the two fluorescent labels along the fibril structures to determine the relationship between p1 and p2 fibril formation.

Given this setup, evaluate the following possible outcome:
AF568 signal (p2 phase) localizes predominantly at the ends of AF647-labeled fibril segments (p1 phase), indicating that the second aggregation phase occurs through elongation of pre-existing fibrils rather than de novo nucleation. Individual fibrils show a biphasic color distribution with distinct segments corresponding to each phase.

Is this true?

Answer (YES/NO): YES